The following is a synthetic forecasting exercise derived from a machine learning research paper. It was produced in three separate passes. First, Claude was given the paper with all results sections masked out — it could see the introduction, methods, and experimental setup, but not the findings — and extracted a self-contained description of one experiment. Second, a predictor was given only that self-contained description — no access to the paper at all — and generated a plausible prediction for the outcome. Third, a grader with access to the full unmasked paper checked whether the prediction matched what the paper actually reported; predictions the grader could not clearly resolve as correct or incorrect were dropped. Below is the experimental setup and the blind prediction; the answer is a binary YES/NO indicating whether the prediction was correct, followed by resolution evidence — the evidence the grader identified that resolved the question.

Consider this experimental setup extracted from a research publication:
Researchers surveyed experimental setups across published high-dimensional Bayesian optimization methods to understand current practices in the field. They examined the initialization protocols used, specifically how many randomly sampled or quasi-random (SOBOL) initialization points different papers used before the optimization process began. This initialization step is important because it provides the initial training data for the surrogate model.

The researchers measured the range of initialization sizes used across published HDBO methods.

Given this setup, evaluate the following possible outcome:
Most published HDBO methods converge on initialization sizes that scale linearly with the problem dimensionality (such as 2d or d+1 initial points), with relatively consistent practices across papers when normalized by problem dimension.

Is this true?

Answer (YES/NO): NO